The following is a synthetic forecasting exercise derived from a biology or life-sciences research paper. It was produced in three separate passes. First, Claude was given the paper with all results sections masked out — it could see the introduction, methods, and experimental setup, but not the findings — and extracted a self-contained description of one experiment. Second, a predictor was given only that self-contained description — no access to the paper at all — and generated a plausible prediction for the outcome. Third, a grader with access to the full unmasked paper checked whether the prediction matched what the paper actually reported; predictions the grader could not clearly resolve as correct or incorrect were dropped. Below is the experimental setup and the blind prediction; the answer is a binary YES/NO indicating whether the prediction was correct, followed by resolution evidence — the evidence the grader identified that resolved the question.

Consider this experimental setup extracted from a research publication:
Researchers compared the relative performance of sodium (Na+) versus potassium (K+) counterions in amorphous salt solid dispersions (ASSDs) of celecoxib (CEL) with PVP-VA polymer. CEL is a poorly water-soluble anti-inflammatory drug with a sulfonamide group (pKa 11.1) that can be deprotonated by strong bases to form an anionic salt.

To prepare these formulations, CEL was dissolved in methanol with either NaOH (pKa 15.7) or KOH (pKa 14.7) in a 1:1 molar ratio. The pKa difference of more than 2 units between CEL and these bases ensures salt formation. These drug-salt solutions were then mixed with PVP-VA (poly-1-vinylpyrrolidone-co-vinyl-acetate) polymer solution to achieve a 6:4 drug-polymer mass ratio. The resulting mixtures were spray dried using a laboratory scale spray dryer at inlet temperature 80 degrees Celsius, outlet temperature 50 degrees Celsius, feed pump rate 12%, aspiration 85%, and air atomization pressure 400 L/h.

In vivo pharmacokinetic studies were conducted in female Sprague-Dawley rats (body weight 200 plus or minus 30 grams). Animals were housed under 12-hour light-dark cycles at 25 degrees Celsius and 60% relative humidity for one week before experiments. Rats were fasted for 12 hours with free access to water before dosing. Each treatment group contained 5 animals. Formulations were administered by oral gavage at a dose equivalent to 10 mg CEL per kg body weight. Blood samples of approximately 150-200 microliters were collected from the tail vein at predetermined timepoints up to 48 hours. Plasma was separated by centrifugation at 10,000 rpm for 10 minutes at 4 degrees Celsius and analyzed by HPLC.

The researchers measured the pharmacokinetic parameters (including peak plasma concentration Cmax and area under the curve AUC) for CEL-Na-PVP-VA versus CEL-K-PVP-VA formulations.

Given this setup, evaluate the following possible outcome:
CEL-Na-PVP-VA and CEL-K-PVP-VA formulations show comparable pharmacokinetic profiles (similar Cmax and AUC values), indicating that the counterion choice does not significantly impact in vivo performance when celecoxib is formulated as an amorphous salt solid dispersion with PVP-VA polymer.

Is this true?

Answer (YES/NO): NO